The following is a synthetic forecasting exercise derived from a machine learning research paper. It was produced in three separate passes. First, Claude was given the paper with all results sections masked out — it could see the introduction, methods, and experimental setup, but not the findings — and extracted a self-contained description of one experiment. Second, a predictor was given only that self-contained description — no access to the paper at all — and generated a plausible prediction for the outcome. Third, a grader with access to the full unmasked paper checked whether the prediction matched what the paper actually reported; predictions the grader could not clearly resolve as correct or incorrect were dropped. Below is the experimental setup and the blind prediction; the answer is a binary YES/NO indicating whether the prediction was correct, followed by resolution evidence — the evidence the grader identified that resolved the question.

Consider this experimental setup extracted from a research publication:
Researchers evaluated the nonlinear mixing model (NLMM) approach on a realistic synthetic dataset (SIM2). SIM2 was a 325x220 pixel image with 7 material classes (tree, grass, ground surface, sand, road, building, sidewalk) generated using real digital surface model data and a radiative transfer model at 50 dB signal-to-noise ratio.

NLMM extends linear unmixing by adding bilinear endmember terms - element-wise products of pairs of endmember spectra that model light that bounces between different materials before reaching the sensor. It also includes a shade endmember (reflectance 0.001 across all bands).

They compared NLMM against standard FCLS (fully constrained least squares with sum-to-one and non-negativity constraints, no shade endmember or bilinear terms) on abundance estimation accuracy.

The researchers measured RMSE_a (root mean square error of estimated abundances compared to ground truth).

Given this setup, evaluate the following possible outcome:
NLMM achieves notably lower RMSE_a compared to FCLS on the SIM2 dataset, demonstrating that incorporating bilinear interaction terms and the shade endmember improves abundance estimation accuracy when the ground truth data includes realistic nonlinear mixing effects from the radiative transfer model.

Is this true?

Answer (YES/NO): NO